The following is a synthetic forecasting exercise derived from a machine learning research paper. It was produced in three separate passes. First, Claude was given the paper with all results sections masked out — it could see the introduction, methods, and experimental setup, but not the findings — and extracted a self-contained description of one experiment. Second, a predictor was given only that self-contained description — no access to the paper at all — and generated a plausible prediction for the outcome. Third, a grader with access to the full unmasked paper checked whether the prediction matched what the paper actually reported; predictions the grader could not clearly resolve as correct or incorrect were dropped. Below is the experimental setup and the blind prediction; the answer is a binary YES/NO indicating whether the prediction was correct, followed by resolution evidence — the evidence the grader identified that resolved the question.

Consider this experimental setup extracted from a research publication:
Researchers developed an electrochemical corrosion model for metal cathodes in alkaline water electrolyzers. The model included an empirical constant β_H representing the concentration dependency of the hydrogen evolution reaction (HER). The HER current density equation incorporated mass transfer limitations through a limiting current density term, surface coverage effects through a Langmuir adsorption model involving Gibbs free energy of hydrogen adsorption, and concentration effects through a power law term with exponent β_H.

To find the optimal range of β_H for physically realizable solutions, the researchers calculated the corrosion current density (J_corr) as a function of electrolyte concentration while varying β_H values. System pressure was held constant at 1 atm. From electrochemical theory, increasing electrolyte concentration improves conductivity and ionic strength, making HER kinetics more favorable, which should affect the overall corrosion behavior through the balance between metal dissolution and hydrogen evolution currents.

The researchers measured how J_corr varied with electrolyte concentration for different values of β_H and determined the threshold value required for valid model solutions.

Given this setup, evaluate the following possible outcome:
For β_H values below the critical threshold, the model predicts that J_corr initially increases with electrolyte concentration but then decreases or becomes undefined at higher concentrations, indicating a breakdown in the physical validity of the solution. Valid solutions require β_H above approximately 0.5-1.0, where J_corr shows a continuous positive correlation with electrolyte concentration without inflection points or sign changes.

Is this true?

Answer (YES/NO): NO